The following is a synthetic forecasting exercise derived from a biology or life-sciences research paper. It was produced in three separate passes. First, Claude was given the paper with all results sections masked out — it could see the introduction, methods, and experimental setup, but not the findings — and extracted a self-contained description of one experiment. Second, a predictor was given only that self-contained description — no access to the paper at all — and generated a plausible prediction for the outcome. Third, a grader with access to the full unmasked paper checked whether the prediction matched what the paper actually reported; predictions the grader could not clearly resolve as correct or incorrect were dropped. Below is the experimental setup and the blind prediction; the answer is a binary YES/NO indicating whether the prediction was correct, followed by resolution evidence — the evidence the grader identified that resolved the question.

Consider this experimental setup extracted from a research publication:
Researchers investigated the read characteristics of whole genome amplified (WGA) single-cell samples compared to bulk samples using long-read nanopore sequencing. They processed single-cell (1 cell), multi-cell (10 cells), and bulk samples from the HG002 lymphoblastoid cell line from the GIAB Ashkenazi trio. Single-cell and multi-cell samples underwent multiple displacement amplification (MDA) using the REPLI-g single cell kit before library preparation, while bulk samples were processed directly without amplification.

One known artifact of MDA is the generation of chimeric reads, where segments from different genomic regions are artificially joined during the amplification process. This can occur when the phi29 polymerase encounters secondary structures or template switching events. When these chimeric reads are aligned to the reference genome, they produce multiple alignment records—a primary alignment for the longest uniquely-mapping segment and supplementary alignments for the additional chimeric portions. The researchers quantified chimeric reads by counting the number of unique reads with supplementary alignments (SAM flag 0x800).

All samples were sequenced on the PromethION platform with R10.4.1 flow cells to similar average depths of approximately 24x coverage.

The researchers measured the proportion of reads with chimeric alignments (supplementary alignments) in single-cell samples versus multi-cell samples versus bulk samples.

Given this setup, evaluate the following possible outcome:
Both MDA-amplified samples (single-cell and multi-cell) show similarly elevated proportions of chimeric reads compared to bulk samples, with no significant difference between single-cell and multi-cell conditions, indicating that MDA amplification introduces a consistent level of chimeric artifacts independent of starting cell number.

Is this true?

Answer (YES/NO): NO